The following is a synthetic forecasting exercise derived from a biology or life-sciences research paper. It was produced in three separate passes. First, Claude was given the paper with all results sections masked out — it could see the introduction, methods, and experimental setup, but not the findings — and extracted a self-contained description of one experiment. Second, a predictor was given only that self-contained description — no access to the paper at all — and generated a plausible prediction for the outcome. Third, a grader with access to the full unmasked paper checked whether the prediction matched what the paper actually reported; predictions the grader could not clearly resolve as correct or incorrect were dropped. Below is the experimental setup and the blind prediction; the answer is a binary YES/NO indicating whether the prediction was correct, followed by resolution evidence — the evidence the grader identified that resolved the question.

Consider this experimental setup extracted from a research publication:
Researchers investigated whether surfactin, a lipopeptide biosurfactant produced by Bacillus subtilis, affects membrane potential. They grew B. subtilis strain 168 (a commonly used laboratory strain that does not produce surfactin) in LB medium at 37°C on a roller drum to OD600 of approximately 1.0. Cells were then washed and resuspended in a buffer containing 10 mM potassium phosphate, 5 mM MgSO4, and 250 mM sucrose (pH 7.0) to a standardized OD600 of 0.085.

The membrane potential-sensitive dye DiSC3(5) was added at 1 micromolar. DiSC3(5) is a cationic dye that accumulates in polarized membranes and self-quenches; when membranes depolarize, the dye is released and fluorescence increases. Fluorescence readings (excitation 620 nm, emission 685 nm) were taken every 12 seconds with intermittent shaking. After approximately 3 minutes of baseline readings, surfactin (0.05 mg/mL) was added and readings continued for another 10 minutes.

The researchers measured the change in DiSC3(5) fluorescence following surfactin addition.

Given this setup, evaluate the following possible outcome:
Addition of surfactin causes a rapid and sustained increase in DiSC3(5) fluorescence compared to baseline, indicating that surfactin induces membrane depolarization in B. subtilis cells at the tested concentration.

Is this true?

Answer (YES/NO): YES